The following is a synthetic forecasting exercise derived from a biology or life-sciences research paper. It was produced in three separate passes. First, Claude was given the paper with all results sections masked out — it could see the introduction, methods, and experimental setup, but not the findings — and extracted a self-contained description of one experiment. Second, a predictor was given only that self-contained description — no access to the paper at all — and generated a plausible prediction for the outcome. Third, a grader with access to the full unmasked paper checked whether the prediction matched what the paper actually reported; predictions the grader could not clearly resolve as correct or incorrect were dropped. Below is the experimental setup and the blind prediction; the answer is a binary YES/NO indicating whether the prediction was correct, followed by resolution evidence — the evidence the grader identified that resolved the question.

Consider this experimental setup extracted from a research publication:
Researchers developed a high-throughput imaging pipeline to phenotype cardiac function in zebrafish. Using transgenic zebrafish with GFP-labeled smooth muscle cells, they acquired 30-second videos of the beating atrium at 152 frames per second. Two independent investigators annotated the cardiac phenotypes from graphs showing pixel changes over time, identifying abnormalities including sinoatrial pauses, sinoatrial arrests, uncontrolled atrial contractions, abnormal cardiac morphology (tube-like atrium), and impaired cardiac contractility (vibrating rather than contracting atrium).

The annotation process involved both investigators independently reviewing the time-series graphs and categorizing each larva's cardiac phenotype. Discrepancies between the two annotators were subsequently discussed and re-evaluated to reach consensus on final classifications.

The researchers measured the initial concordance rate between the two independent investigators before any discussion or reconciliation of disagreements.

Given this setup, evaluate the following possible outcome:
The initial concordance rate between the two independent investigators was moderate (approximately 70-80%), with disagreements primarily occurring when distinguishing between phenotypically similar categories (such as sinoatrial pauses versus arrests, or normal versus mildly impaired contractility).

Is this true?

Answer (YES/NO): NO